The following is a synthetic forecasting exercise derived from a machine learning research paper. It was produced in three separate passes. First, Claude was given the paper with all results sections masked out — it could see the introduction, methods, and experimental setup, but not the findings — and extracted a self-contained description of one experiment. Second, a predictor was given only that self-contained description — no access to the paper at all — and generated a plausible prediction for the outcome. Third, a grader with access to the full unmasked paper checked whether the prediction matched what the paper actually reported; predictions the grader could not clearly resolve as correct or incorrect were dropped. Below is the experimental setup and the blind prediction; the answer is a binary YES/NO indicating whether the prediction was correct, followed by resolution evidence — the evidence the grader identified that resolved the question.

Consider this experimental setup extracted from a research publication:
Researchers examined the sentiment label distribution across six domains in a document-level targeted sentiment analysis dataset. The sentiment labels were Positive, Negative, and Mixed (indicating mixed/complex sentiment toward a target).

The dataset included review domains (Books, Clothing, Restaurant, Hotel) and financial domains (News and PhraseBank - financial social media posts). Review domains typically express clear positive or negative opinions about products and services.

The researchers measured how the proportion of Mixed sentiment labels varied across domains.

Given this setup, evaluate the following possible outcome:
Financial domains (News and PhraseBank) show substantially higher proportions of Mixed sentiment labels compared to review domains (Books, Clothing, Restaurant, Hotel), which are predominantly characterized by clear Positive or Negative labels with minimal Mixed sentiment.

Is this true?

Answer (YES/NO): NO